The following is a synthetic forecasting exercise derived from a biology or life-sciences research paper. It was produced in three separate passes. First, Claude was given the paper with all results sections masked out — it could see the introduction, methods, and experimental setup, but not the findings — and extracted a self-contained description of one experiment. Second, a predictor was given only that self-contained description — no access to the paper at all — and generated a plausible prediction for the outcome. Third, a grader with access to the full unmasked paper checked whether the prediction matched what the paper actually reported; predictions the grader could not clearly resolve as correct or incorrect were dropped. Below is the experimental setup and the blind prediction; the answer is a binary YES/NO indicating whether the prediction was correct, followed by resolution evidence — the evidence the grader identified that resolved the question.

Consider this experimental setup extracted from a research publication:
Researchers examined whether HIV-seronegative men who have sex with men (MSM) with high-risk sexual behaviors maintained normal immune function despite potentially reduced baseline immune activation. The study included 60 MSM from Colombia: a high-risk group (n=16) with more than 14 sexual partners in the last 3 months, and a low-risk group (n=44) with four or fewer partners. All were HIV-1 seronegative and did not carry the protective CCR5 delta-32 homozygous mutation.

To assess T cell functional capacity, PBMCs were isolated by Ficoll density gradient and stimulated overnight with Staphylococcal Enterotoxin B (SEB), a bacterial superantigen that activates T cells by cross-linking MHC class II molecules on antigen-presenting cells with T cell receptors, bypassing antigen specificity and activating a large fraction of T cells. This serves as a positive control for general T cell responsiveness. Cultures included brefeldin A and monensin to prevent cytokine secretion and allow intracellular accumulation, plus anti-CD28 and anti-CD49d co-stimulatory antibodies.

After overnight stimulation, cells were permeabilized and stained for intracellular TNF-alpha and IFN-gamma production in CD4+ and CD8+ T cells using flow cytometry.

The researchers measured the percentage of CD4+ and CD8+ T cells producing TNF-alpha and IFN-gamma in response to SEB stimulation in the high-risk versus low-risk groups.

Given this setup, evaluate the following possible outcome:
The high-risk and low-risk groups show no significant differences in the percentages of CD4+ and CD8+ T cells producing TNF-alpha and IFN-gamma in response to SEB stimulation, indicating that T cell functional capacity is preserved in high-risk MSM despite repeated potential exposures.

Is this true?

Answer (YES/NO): YES